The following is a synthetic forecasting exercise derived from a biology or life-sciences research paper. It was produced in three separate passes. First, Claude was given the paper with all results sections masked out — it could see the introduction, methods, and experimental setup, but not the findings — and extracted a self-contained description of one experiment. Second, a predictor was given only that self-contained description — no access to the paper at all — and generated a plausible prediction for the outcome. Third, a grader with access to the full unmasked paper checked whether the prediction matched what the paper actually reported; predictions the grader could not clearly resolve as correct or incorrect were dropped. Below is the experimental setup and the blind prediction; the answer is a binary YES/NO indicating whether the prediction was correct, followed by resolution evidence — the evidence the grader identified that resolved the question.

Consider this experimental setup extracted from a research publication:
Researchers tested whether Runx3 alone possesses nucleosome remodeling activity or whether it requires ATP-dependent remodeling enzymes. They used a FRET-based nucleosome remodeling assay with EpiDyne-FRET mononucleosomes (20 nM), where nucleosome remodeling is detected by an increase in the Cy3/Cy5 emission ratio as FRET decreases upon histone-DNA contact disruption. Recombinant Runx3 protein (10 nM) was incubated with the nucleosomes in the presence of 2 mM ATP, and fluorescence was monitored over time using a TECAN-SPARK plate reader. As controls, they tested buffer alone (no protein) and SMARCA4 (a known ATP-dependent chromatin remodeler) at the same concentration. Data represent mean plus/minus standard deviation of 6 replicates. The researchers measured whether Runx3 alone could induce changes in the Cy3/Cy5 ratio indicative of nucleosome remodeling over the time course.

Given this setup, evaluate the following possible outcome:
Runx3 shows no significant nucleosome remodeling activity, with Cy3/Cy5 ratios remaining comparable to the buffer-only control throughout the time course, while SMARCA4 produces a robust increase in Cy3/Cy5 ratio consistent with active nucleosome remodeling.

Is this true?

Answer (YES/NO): YES